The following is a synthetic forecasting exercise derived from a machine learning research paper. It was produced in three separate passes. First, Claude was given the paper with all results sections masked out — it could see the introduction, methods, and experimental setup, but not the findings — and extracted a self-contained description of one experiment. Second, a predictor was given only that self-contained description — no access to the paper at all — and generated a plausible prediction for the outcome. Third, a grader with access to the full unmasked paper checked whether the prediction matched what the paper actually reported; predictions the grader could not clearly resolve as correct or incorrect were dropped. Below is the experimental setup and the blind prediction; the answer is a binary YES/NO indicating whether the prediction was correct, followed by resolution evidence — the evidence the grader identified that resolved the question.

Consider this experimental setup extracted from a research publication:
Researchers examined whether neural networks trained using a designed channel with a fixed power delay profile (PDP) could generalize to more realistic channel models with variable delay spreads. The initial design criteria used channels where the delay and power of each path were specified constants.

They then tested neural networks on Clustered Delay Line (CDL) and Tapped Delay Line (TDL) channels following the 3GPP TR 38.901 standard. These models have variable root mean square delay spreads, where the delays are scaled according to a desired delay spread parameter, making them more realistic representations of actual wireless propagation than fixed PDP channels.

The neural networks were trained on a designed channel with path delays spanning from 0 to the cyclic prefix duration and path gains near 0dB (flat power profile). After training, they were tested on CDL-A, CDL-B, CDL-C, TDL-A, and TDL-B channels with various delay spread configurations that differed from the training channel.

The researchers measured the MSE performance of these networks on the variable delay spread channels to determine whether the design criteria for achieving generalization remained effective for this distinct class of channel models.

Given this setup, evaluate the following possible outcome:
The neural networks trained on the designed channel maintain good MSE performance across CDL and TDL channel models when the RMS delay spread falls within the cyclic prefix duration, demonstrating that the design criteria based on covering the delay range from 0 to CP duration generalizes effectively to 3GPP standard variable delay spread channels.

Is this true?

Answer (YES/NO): YES